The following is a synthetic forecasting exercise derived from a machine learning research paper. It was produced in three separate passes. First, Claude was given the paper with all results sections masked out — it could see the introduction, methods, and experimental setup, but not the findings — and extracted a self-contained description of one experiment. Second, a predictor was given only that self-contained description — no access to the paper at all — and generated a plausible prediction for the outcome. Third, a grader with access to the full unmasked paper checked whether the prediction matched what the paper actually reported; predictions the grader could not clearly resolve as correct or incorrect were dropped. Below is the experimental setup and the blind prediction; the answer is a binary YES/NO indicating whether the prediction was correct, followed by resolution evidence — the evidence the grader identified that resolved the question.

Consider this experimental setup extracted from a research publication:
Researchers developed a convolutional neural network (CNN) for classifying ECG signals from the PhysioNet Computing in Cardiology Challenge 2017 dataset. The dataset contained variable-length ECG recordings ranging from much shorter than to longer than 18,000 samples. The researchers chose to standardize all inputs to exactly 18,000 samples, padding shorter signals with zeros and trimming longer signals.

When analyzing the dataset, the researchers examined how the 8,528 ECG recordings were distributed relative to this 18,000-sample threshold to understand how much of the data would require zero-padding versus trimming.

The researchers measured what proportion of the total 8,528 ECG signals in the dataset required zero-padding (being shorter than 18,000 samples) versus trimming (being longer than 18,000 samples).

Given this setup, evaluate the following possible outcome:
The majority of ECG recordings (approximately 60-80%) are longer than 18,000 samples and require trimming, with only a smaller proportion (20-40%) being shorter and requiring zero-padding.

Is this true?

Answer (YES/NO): NO